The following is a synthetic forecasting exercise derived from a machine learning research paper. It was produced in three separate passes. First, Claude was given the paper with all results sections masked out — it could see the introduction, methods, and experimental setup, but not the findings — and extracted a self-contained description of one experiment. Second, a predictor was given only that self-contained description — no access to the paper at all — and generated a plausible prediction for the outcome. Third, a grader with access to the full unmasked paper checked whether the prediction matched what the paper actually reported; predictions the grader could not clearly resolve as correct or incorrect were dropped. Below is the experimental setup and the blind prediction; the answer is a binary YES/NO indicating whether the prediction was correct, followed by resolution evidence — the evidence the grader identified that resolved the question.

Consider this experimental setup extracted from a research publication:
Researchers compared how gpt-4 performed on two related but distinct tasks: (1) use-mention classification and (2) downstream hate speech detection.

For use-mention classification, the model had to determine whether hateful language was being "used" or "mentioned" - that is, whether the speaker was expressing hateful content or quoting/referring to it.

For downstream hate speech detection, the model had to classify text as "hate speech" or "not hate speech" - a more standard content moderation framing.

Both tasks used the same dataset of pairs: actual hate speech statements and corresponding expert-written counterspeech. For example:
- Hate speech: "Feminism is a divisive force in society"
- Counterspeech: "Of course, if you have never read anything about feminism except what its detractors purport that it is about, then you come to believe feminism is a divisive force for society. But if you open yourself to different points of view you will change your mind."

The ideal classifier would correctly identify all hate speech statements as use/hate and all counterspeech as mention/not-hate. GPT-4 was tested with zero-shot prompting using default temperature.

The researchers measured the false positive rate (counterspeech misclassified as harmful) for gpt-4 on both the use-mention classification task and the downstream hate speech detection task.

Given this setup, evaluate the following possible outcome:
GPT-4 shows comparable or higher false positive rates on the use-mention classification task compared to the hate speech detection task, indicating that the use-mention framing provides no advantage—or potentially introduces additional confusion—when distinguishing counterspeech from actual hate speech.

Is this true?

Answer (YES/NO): YES